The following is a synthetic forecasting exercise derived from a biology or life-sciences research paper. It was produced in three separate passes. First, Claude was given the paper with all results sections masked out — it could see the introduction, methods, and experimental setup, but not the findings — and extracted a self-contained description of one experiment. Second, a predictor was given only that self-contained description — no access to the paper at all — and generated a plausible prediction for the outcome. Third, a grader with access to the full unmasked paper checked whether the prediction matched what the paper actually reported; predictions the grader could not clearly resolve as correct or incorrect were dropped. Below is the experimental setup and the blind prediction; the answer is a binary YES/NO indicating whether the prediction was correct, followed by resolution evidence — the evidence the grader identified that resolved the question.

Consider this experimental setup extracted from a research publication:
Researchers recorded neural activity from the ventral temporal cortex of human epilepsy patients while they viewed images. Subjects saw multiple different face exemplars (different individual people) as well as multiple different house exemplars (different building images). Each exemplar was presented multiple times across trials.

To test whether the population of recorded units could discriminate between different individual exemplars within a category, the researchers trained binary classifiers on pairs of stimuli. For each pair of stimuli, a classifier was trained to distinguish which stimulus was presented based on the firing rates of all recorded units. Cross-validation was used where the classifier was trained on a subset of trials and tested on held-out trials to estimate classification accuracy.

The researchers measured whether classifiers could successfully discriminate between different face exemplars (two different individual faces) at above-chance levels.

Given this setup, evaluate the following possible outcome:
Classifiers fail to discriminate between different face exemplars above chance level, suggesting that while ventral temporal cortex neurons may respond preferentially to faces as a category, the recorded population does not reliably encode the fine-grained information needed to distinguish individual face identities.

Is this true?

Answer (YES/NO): NO